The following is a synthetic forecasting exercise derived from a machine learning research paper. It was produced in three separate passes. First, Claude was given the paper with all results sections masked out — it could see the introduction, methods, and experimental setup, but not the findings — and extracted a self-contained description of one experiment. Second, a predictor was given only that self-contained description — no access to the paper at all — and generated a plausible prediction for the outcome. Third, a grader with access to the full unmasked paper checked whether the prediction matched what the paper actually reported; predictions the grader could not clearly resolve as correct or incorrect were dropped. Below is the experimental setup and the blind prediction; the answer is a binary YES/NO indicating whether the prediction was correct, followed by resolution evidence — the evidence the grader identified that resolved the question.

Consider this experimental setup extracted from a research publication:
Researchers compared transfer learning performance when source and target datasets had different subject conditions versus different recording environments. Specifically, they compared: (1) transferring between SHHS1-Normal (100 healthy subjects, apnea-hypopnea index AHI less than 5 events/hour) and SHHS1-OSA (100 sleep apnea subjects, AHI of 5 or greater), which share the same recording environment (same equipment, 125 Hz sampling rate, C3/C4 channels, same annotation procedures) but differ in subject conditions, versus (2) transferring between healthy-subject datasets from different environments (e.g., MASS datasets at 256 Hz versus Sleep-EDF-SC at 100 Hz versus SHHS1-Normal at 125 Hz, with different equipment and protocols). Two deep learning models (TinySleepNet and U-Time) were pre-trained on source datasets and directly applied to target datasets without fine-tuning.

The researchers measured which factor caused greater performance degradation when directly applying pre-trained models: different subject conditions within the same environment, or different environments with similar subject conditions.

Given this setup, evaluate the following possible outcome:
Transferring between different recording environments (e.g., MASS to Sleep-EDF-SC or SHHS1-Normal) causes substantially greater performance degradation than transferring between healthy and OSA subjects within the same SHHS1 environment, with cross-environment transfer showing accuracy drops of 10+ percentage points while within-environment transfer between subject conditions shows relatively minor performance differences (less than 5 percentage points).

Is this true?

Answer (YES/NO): YES